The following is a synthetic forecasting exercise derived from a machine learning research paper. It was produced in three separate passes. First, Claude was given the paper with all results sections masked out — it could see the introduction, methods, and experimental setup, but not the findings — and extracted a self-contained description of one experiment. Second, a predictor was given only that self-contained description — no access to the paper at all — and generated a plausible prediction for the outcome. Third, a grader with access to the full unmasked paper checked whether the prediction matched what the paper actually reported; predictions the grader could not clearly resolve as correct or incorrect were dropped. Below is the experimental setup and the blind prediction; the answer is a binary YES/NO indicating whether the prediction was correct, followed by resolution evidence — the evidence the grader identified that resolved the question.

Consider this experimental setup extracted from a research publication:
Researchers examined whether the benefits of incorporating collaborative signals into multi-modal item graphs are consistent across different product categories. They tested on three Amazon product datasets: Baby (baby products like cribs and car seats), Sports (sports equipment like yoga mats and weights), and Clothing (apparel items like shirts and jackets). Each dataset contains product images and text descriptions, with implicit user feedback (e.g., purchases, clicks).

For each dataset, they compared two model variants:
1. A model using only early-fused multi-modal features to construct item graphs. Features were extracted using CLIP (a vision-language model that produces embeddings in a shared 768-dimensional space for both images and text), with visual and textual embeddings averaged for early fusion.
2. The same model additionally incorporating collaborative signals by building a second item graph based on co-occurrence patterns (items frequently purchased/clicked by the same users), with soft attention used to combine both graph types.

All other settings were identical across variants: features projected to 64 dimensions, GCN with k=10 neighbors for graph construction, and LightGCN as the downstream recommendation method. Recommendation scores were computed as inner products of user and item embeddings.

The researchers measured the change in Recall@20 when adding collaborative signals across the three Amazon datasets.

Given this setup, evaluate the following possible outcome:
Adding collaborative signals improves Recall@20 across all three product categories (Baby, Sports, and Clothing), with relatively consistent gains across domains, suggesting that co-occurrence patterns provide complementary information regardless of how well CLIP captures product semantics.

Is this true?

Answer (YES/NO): NO